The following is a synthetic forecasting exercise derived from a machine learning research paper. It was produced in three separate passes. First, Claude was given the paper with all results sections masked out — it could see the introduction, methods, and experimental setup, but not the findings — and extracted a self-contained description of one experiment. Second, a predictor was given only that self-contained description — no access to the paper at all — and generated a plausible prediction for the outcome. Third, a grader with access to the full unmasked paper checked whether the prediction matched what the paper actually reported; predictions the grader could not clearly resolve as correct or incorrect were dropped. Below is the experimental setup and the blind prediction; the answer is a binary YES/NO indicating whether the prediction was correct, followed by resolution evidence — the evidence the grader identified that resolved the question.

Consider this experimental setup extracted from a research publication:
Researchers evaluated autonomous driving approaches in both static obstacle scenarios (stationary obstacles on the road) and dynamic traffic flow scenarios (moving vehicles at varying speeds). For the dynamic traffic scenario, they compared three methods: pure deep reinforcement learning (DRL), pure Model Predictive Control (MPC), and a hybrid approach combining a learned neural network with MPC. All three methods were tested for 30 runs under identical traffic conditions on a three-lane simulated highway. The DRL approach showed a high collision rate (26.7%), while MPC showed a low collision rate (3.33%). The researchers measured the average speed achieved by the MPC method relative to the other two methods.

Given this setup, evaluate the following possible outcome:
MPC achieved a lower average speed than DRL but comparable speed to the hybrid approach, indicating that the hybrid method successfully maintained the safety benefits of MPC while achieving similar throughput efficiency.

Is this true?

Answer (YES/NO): NO